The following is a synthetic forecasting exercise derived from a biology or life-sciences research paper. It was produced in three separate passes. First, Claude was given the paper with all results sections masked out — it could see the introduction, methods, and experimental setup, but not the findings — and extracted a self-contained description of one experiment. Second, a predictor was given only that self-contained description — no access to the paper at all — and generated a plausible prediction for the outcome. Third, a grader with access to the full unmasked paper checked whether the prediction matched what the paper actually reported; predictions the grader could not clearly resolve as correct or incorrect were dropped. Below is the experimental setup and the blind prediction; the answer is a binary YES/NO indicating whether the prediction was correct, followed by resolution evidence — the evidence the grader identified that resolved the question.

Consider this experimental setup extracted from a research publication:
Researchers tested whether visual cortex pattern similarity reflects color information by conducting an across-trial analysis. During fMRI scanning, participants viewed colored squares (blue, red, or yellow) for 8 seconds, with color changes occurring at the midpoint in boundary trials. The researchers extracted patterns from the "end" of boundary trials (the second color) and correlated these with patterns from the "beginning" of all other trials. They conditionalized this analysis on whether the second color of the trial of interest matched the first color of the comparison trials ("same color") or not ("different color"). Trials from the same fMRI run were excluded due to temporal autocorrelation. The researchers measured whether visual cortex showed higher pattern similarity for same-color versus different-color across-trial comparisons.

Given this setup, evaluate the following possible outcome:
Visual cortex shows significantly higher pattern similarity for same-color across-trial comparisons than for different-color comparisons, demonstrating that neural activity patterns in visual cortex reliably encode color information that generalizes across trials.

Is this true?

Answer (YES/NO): YES